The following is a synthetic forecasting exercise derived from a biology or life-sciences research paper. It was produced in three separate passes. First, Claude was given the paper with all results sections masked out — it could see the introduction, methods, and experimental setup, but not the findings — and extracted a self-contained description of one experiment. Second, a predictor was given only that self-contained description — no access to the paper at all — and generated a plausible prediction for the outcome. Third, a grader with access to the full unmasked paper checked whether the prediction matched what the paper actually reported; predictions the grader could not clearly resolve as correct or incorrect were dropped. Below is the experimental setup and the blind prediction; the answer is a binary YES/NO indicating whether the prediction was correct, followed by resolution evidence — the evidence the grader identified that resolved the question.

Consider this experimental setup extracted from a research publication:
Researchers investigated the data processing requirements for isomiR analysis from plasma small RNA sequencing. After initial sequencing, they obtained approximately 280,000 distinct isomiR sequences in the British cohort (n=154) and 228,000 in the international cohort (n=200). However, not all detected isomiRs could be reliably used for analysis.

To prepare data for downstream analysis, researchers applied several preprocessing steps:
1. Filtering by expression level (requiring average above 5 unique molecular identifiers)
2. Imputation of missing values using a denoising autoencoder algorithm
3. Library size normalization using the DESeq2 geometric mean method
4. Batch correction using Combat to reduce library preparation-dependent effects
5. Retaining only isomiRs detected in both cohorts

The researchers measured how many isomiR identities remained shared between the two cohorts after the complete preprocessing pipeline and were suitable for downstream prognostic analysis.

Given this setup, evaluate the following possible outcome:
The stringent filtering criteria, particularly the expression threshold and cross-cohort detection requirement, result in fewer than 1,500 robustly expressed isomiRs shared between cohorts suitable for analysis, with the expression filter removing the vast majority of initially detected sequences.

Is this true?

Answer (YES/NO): YES